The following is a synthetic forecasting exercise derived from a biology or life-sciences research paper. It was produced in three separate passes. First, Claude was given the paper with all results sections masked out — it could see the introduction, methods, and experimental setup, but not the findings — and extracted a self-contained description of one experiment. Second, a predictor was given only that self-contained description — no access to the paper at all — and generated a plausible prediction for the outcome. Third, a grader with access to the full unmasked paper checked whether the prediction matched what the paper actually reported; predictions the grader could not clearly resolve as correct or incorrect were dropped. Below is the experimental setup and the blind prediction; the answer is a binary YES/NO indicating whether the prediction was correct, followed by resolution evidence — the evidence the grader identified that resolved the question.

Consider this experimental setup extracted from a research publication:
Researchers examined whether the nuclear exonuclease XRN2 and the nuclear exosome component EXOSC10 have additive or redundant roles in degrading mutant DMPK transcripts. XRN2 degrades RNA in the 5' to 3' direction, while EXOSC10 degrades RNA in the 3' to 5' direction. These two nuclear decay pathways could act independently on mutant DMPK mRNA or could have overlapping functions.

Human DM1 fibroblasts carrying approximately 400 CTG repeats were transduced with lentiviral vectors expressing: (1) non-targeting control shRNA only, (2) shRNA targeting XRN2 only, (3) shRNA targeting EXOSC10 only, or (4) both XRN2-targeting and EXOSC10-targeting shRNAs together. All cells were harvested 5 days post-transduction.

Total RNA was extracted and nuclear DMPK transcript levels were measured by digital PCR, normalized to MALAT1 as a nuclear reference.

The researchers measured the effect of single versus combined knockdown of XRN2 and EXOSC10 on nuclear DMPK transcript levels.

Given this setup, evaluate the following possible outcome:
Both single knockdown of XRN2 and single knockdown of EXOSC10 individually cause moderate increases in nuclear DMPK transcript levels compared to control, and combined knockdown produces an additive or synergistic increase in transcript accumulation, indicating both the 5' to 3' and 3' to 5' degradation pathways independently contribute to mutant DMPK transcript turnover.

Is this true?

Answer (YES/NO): NO